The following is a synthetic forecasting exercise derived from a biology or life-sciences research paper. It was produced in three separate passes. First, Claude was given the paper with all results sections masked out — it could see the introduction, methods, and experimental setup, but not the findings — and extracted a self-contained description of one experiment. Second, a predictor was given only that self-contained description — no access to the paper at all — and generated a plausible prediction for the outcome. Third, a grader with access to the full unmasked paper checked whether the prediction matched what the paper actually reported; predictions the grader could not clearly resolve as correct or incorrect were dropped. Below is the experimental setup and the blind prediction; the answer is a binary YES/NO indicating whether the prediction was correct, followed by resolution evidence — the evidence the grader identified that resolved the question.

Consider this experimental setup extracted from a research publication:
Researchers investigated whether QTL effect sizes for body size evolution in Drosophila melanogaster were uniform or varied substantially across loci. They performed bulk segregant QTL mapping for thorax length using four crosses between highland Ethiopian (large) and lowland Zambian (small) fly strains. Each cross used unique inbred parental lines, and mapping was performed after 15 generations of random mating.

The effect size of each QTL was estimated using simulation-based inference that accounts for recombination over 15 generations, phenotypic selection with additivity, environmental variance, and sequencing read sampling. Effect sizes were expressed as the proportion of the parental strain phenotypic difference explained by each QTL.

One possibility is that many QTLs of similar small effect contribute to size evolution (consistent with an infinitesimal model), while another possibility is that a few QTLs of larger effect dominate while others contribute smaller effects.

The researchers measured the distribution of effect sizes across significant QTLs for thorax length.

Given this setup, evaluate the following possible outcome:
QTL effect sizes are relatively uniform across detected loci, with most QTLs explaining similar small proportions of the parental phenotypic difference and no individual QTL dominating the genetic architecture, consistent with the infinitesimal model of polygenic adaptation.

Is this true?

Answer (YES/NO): NO